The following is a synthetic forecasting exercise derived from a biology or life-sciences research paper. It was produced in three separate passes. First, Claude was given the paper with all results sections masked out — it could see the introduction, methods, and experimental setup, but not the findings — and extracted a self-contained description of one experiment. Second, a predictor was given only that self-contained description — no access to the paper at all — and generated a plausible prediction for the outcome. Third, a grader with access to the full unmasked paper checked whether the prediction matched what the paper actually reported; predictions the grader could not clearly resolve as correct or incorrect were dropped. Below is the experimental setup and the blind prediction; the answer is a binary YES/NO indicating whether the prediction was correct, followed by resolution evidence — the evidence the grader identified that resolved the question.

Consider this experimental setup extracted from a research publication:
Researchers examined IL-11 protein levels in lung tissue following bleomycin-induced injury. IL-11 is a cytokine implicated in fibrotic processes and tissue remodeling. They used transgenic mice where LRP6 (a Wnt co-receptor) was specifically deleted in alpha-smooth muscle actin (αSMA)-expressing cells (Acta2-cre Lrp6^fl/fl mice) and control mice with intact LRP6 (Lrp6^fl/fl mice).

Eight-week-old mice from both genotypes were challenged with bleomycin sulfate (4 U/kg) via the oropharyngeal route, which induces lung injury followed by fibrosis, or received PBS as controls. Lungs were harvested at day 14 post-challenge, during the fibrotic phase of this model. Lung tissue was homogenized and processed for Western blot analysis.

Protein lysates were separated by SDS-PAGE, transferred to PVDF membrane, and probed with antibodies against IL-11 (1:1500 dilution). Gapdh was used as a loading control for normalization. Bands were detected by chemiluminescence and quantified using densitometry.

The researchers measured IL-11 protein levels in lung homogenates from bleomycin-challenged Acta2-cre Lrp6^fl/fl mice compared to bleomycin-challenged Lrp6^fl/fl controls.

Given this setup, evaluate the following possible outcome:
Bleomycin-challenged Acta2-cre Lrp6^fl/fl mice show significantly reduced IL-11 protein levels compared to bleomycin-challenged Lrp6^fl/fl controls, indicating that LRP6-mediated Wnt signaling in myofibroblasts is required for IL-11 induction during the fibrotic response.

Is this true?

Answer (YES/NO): YES